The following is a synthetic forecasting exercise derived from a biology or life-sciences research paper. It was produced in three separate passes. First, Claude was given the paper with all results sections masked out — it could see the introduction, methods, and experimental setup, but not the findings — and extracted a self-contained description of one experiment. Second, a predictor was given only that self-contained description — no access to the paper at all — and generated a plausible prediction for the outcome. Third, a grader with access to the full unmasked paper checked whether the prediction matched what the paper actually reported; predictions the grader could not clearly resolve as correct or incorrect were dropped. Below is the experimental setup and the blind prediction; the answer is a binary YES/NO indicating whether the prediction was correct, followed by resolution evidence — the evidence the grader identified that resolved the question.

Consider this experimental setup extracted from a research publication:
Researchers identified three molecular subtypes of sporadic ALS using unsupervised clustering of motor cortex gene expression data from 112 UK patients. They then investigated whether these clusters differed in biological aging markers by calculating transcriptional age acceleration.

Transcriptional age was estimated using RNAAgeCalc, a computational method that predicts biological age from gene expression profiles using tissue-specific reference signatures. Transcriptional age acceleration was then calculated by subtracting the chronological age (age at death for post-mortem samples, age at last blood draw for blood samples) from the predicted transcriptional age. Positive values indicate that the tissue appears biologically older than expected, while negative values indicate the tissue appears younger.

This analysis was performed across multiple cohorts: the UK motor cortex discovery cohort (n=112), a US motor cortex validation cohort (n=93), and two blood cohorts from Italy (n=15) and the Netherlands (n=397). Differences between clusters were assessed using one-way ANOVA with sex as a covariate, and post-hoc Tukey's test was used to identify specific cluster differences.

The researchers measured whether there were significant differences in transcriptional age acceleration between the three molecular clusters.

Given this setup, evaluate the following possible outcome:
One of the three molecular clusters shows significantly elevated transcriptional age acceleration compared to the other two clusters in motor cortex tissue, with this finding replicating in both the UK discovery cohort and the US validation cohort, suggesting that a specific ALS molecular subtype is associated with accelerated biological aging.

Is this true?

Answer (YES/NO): NO